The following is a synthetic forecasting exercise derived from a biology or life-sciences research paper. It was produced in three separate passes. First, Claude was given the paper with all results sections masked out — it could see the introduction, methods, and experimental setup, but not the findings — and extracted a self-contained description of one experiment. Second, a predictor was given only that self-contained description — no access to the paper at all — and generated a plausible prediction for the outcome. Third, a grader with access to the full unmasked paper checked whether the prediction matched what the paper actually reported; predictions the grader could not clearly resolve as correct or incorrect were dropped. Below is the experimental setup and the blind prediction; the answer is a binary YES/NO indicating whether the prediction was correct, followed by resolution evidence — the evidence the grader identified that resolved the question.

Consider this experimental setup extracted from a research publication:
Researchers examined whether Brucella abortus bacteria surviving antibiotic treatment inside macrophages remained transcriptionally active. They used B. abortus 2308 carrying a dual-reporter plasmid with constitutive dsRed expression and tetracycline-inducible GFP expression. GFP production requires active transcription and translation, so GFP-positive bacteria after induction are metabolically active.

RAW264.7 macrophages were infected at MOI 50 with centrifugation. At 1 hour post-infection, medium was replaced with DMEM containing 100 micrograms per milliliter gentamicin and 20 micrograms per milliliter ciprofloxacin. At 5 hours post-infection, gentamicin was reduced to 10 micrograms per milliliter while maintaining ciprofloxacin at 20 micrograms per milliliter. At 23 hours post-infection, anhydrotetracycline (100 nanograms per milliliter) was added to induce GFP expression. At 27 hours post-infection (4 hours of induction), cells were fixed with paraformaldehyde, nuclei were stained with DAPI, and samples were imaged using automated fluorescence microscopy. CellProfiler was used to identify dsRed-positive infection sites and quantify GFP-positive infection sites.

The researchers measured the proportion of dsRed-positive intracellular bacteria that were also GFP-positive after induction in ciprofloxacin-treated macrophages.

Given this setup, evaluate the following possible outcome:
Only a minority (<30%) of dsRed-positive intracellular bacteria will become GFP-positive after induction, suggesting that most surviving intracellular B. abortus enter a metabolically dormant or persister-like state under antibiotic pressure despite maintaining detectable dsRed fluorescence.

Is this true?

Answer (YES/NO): YES